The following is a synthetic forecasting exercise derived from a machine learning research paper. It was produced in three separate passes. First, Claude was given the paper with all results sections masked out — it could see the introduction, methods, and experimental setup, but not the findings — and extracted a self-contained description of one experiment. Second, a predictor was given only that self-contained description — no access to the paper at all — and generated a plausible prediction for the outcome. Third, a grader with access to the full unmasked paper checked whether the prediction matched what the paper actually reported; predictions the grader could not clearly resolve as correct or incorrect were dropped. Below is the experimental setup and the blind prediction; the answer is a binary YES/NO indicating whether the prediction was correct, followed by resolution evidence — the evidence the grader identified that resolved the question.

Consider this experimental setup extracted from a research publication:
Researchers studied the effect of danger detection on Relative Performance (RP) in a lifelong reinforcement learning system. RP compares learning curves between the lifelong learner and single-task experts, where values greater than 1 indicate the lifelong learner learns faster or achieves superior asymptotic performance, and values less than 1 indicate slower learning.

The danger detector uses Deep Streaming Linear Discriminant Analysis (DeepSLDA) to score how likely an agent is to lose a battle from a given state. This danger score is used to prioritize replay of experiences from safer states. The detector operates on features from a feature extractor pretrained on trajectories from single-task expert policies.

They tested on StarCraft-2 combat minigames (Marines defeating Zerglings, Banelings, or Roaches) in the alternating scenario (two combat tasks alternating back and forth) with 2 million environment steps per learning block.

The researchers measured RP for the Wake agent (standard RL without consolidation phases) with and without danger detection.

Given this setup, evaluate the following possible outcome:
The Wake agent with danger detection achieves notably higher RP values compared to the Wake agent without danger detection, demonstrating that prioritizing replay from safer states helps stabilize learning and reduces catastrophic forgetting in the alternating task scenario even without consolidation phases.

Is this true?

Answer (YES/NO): NO